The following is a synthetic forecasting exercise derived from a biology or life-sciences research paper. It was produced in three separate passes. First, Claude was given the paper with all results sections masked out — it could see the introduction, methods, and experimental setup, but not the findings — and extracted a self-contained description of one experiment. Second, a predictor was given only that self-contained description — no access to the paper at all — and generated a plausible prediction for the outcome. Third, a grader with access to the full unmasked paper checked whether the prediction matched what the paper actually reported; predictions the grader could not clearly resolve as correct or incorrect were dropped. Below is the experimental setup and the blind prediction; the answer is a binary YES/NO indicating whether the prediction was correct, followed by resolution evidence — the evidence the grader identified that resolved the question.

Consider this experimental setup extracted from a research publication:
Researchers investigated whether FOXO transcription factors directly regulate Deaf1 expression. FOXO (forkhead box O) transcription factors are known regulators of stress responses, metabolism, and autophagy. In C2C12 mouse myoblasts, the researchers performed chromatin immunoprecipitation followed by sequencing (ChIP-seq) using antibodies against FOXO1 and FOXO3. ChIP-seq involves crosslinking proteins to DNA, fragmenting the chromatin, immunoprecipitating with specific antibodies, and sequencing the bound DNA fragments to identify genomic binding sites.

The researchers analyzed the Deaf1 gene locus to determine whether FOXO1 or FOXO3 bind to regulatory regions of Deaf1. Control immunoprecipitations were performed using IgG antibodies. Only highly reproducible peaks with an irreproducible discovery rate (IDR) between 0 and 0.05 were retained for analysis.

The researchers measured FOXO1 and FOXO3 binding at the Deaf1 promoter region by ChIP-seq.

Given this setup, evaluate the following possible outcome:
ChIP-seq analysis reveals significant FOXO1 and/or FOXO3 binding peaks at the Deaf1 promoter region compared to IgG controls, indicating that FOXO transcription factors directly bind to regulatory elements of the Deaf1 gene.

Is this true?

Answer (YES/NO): YES